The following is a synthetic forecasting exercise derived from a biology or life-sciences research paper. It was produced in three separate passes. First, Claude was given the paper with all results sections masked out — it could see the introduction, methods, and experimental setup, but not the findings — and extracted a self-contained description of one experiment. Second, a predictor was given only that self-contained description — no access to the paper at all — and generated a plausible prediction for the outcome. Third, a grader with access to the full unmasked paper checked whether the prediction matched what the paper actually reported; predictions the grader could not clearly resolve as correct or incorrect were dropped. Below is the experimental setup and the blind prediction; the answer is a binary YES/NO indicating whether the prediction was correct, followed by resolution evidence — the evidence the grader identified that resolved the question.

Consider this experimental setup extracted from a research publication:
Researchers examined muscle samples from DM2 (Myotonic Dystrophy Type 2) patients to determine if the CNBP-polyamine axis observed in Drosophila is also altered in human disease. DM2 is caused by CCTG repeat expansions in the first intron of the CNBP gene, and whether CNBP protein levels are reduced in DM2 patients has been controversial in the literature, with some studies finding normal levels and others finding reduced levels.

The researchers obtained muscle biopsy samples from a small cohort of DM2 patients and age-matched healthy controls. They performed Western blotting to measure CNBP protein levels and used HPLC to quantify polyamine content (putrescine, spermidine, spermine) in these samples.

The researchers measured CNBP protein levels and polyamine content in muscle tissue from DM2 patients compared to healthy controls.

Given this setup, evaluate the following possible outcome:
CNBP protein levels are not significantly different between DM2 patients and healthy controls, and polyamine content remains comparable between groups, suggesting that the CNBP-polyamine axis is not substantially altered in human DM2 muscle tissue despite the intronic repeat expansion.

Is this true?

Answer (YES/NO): NO